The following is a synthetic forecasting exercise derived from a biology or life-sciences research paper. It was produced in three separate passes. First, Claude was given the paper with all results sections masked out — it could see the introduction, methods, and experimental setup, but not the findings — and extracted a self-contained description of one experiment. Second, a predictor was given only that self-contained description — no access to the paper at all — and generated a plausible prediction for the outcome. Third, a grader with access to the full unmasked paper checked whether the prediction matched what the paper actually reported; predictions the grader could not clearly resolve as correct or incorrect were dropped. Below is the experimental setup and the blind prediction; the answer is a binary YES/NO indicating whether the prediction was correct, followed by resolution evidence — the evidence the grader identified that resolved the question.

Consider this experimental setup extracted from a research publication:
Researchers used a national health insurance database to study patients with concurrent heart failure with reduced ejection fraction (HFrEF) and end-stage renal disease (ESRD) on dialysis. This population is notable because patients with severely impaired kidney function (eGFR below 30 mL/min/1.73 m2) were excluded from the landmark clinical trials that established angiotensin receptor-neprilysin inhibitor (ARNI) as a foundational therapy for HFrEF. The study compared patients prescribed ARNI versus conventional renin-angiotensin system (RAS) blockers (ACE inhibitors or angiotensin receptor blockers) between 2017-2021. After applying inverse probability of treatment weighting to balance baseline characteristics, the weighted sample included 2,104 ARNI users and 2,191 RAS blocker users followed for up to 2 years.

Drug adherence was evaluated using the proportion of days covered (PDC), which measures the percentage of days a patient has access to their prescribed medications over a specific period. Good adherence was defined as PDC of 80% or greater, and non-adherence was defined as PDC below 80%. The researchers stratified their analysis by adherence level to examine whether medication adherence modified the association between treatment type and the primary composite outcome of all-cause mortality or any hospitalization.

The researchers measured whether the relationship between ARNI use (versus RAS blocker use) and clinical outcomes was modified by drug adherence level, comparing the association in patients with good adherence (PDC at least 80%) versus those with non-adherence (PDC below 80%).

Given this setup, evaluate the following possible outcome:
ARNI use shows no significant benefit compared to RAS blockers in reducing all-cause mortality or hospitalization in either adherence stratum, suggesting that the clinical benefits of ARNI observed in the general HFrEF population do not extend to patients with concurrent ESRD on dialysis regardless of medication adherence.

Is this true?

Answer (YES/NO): NO